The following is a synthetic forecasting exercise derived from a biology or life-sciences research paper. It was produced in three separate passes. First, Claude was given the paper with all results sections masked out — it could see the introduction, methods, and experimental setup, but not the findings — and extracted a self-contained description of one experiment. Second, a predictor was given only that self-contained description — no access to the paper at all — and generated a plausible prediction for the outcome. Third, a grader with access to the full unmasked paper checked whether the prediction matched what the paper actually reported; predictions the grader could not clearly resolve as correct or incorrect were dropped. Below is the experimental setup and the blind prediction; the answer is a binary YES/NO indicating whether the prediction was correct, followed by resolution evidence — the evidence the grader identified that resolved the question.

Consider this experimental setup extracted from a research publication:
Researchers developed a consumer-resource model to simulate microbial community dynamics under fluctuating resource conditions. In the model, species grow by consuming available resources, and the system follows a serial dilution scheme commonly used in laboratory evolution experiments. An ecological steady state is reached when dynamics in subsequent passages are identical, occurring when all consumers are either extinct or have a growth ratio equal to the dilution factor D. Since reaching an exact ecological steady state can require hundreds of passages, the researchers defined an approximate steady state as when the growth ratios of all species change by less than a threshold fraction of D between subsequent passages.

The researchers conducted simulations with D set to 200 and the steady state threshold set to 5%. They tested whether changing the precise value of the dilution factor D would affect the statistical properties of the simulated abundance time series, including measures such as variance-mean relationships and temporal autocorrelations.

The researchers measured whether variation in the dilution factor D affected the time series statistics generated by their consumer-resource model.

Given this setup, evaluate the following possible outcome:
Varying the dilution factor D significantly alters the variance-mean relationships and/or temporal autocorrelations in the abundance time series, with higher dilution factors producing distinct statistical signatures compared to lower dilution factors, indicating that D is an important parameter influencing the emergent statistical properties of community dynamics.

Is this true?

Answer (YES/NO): NO